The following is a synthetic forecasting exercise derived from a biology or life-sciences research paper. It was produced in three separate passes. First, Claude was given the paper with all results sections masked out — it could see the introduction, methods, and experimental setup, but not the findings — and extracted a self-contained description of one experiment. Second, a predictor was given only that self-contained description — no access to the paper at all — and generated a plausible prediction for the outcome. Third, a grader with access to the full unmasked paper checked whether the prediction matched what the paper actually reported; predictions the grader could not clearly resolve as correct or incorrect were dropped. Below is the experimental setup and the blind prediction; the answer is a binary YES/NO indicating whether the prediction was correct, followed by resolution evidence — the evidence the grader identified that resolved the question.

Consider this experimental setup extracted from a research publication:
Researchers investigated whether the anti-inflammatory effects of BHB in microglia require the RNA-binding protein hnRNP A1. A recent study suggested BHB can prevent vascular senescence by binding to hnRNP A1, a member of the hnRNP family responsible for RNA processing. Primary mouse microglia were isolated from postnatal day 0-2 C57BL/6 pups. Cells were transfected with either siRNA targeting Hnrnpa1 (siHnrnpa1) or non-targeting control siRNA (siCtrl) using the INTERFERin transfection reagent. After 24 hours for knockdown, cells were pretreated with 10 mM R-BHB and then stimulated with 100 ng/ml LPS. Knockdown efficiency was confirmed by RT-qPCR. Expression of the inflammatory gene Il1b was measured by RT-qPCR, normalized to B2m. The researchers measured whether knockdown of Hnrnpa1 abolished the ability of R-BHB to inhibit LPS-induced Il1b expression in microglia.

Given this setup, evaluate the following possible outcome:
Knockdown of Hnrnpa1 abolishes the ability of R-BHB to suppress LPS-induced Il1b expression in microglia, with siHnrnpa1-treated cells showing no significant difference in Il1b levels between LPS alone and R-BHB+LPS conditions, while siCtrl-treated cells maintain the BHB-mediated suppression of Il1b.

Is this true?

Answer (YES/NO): NO